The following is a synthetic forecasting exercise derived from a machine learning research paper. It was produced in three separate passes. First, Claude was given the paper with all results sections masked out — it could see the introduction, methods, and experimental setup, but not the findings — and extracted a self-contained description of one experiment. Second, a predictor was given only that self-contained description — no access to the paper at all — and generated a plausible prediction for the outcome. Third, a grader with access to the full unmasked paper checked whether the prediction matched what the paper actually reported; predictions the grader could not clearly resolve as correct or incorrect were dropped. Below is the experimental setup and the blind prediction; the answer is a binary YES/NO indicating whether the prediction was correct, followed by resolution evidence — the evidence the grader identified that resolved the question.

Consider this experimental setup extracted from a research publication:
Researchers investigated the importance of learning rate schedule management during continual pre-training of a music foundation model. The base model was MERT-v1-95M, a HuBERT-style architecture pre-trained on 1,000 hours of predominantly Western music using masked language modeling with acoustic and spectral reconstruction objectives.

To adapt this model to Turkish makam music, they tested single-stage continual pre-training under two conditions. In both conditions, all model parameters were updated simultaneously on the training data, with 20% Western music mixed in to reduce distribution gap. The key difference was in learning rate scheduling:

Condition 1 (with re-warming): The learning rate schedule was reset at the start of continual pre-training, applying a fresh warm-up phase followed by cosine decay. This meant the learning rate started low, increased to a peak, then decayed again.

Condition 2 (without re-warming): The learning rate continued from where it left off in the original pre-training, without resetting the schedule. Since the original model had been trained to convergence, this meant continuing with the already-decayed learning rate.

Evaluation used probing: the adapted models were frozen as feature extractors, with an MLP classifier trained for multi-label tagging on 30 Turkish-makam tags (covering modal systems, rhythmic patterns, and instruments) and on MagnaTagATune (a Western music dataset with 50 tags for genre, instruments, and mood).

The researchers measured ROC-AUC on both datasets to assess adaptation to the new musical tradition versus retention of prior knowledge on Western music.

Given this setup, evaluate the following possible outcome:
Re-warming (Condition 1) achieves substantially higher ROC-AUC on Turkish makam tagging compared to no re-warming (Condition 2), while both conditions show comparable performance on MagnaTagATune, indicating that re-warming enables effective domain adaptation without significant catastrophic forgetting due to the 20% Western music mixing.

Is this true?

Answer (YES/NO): NO